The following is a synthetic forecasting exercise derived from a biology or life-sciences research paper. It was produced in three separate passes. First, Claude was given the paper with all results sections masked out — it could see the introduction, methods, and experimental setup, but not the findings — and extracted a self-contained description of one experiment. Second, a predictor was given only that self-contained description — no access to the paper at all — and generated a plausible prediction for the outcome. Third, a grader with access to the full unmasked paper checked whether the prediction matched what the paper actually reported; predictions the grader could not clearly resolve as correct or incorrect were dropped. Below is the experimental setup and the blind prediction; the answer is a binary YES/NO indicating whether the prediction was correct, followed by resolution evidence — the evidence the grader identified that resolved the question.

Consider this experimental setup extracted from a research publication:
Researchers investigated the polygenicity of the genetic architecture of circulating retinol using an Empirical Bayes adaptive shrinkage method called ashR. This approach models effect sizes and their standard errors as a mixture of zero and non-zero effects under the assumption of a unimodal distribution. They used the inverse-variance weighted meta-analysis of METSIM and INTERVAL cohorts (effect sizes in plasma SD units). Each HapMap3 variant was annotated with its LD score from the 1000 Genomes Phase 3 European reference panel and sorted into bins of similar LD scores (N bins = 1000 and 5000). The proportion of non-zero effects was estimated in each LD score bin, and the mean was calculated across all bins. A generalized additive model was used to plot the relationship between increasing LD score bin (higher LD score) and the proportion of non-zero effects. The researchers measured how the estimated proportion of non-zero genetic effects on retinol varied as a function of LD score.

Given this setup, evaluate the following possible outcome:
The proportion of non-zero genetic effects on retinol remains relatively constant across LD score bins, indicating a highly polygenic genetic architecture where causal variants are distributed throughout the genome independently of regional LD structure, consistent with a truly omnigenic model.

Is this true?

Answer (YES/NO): NO